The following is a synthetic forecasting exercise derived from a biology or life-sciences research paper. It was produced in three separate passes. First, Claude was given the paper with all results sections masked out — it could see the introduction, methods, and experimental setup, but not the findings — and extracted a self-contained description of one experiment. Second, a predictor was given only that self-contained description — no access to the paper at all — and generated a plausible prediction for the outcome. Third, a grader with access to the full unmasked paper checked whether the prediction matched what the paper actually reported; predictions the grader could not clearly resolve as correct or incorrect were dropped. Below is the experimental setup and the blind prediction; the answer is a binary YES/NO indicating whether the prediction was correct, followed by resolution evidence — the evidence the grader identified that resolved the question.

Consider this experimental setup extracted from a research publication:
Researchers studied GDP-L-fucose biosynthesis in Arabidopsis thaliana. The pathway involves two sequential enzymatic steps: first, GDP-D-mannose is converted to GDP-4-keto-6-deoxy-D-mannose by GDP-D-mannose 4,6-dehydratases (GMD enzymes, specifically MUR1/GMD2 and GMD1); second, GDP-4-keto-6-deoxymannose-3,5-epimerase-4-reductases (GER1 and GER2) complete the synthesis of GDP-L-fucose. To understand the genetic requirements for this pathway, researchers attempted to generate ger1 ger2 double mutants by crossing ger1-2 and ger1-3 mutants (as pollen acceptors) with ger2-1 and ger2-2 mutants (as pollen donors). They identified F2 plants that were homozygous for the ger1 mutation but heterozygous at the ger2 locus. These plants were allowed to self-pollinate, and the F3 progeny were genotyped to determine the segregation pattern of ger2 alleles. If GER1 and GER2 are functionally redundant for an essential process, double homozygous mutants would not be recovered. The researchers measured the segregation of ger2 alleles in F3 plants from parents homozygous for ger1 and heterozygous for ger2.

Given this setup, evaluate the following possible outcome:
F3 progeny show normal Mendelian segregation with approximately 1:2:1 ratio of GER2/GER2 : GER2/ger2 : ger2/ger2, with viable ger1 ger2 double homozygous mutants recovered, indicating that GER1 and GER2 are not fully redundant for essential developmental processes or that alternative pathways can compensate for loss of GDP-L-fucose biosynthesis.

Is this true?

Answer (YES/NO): NO